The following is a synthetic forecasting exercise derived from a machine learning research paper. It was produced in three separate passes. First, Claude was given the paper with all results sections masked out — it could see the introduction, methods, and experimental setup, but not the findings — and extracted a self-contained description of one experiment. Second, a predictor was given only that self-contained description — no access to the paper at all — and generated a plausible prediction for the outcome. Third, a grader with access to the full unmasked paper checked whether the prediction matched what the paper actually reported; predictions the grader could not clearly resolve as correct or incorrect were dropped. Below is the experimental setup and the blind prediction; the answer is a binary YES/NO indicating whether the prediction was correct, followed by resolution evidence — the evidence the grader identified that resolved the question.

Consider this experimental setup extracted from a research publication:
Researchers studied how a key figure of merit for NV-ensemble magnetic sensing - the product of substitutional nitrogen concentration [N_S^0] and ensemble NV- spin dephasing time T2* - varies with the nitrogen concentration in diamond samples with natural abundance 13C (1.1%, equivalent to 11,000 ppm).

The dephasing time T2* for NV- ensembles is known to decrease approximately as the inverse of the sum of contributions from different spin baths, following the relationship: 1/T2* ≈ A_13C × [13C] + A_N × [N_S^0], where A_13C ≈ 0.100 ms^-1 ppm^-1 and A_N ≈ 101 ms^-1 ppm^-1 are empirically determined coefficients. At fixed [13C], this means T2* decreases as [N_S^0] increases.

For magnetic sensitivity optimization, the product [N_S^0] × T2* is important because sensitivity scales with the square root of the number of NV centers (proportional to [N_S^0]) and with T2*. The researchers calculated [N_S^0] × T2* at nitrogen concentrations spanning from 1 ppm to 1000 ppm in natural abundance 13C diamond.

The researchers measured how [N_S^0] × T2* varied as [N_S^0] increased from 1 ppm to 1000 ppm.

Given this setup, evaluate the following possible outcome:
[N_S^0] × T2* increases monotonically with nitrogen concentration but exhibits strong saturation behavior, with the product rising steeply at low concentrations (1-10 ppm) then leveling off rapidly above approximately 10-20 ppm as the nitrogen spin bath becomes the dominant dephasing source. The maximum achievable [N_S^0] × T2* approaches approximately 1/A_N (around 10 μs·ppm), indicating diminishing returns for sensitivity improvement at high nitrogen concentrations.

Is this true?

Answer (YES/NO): NO